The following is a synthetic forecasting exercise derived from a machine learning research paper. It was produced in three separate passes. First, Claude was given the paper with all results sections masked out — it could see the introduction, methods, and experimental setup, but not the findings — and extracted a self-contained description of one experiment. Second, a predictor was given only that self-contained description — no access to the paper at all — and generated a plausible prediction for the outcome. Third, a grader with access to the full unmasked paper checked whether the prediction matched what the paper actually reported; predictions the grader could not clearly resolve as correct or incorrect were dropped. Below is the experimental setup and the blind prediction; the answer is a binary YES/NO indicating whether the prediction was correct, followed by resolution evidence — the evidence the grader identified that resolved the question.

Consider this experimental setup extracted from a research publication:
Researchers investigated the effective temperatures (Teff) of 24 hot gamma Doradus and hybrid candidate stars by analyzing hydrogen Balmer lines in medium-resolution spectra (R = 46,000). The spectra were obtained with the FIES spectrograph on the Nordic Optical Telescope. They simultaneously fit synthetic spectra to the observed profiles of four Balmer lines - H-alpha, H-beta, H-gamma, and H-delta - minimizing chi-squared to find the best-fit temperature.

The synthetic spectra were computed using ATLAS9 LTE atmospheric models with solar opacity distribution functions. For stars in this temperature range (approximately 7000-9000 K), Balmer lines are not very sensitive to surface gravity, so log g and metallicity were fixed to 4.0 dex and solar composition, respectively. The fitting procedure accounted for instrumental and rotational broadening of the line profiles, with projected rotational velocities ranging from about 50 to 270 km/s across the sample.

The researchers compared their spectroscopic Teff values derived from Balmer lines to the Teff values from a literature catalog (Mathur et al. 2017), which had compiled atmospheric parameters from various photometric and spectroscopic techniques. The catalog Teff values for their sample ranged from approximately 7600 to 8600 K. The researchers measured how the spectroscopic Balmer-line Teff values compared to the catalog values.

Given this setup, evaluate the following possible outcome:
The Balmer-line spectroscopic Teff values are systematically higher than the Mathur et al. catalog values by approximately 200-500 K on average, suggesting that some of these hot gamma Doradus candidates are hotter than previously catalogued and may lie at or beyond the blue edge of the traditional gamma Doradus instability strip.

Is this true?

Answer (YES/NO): NO